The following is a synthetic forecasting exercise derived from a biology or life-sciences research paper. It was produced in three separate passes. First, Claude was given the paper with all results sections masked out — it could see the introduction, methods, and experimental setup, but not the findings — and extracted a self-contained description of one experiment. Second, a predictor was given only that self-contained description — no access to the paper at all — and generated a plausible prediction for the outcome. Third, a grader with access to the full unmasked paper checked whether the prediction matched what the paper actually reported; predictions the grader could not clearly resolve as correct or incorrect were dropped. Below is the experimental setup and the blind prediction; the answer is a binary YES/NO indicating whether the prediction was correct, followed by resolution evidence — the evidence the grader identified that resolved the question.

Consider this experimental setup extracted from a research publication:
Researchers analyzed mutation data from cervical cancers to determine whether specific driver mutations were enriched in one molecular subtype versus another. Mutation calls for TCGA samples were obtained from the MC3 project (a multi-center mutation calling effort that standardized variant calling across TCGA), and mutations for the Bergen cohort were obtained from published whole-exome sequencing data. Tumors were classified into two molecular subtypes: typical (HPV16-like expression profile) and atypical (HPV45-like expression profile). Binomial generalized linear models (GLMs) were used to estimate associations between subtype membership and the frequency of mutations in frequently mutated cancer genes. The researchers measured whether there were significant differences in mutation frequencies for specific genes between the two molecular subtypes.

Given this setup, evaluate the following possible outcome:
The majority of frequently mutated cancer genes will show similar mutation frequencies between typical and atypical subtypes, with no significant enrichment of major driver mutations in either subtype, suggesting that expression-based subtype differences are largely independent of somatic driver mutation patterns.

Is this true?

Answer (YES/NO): NO